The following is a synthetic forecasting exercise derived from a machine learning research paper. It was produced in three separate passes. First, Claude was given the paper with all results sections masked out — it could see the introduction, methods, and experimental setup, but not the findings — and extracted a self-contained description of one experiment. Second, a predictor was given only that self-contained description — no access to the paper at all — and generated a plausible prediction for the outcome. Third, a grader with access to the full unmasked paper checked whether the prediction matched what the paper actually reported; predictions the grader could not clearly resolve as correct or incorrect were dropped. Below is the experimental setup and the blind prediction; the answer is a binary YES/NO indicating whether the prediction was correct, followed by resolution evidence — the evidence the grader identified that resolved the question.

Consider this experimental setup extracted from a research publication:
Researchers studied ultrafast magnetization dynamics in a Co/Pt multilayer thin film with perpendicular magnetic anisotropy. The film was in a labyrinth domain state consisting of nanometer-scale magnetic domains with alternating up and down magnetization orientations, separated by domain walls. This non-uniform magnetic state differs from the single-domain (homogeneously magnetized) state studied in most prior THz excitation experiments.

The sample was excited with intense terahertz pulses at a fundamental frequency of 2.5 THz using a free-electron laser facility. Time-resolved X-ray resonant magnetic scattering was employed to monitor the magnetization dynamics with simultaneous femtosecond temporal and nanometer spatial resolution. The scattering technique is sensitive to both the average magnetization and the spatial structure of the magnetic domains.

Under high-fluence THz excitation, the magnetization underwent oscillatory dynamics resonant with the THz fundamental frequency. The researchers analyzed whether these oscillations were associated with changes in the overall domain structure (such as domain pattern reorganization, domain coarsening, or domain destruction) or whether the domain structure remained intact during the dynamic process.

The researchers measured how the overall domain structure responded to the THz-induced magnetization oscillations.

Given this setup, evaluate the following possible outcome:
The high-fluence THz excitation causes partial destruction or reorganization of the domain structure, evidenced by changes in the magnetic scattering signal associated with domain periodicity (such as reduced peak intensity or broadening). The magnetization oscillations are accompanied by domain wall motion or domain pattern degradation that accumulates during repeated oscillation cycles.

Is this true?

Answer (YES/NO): NO